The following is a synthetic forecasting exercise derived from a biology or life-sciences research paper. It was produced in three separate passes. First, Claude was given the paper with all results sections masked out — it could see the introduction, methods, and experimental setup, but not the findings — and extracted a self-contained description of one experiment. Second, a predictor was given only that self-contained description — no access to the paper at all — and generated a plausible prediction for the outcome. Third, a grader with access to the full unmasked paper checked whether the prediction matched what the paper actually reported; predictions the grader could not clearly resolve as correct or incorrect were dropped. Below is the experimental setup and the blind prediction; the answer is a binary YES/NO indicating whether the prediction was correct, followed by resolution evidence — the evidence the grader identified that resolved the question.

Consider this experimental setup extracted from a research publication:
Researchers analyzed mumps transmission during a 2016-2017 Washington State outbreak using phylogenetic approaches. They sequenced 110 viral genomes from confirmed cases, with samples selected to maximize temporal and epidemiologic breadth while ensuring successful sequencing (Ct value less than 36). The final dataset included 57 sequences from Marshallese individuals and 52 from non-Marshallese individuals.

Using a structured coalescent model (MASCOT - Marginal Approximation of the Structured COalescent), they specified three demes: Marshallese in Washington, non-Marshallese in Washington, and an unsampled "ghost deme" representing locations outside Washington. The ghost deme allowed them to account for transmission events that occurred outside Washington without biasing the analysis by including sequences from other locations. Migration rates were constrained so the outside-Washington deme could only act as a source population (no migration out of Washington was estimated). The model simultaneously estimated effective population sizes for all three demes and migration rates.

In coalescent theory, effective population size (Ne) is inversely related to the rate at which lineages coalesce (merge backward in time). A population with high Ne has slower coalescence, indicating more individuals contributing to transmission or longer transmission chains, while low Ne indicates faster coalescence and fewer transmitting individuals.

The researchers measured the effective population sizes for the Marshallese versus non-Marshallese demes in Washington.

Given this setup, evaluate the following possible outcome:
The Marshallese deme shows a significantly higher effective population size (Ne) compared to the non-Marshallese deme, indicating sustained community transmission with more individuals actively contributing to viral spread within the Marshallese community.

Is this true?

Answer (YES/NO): NO